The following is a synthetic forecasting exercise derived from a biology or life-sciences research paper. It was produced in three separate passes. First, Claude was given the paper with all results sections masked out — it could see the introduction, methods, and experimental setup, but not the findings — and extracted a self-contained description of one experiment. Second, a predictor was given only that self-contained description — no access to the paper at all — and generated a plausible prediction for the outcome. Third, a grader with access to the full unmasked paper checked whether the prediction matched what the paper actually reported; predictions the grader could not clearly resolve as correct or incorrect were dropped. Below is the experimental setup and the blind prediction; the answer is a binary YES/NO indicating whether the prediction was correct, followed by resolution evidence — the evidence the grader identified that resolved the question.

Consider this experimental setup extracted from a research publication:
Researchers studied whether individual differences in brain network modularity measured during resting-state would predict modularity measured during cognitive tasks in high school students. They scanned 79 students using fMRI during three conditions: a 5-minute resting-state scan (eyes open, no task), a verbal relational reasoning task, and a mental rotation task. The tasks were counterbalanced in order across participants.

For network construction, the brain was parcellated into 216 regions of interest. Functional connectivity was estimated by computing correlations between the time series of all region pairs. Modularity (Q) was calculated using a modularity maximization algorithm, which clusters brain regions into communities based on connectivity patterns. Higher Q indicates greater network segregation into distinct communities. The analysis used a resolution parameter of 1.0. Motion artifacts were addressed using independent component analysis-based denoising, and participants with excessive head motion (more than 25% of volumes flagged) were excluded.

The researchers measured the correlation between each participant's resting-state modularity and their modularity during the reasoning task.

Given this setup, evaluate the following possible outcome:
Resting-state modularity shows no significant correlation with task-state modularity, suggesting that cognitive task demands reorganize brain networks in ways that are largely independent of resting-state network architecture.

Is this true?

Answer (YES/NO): YES